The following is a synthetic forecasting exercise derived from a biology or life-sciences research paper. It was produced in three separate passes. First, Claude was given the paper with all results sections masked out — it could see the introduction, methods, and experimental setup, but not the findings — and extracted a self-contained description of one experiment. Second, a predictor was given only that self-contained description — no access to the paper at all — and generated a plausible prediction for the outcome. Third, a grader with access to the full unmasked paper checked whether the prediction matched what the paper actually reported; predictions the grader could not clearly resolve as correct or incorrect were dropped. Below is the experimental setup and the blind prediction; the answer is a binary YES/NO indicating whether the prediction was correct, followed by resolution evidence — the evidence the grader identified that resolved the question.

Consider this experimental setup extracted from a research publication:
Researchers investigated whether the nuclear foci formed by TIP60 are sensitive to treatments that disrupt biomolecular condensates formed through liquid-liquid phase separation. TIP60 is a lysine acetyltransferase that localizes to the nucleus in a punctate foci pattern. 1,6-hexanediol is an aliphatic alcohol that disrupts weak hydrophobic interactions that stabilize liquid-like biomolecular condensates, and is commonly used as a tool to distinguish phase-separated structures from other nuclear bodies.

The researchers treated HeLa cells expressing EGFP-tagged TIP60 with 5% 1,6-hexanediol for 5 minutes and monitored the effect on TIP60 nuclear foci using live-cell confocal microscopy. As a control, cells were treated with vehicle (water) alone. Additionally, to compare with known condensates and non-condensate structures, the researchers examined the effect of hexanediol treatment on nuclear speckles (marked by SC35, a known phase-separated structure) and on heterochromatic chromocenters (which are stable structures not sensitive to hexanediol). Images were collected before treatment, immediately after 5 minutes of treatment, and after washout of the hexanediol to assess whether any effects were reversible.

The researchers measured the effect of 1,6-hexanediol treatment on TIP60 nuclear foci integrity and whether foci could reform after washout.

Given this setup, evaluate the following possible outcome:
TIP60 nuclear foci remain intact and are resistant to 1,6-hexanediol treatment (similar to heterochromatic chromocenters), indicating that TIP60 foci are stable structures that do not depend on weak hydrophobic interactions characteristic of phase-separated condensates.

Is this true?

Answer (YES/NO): NO